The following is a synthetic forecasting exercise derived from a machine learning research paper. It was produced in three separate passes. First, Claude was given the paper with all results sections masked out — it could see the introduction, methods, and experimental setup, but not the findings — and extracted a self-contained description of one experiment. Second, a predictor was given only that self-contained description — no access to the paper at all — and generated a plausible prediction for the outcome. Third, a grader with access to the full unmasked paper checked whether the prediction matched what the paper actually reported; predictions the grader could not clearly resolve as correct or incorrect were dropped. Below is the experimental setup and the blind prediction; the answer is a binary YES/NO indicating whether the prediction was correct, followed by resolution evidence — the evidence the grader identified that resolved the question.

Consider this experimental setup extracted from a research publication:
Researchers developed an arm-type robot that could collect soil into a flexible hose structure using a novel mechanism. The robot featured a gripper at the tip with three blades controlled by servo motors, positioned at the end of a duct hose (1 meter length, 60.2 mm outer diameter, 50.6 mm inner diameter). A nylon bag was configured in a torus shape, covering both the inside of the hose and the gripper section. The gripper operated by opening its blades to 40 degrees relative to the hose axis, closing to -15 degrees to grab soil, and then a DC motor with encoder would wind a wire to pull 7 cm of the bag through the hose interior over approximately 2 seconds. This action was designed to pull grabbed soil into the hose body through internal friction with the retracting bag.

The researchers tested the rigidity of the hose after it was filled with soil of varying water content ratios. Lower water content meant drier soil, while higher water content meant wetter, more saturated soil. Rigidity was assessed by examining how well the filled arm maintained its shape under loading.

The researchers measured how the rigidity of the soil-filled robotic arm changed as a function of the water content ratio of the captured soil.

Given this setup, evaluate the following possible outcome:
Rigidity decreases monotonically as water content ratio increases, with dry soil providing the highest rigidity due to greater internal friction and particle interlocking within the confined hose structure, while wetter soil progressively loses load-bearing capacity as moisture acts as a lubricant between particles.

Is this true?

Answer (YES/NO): NO